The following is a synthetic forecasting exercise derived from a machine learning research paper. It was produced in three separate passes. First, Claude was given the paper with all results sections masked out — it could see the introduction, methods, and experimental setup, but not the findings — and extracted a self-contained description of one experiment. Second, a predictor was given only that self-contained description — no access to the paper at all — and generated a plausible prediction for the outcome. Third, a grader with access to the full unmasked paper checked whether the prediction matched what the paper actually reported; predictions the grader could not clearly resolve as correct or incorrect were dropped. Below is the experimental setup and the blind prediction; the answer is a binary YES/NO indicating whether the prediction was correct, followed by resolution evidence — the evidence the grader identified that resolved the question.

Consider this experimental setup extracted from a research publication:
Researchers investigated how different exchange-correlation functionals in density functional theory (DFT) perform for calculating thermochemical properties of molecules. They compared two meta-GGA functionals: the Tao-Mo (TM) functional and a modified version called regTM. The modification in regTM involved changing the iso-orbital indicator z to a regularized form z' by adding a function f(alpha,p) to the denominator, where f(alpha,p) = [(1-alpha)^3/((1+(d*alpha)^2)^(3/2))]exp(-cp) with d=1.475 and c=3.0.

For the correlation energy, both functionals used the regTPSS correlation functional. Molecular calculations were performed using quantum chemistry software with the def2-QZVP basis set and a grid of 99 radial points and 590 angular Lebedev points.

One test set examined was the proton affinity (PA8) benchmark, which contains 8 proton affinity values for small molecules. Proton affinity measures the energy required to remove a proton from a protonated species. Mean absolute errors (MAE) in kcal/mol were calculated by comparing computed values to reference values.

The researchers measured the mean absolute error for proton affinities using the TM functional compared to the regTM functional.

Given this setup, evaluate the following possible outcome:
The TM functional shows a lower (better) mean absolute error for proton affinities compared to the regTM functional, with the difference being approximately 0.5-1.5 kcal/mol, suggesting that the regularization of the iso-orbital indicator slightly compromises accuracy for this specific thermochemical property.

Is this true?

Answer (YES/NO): NO